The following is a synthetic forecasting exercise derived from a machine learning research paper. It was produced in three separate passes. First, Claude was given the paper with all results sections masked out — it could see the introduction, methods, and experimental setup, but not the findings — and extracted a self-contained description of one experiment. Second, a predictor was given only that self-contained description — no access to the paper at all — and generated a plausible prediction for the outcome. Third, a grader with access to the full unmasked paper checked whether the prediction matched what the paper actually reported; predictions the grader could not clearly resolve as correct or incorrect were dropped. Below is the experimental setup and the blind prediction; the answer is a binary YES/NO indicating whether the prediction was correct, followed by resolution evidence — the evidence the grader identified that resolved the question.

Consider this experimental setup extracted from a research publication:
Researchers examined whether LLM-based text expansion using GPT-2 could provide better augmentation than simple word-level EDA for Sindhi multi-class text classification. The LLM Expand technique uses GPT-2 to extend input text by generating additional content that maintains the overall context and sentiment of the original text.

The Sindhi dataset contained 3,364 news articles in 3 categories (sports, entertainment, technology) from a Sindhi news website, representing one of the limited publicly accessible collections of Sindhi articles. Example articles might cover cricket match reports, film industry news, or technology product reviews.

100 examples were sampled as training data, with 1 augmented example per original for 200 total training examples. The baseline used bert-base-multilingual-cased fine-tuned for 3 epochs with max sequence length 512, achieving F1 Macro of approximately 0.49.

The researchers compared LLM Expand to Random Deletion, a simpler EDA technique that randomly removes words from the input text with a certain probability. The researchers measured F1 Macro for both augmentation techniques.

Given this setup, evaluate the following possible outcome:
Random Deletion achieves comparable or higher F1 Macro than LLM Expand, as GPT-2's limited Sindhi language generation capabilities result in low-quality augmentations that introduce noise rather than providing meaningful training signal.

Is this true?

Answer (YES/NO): YES